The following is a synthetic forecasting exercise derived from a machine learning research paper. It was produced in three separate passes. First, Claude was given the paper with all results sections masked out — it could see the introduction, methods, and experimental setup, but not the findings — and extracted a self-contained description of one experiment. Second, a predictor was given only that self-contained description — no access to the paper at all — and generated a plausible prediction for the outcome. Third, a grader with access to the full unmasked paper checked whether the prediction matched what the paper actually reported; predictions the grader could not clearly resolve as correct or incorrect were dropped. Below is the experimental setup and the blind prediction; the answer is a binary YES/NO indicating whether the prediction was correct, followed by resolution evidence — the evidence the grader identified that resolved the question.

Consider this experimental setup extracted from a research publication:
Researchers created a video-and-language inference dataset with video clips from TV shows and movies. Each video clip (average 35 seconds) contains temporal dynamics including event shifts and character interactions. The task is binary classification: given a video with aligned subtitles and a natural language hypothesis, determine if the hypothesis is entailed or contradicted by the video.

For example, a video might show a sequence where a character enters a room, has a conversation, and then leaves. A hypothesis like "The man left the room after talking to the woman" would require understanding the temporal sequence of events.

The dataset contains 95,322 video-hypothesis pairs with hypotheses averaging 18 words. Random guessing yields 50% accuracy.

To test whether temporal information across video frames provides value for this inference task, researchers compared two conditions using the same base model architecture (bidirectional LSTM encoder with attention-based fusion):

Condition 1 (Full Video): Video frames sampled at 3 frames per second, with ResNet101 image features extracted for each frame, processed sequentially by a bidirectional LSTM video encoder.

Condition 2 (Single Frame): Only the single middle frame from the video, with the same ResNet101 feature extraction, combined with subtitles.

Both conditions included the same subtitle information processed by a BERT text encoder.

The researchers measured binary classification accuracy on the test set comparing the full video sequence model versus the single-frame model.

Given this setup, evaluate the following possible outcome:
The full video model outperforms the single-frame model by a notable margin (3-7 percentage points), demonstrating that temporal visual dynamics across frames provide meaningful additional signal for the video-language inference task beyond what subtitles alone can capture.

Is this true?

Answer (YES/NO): NO